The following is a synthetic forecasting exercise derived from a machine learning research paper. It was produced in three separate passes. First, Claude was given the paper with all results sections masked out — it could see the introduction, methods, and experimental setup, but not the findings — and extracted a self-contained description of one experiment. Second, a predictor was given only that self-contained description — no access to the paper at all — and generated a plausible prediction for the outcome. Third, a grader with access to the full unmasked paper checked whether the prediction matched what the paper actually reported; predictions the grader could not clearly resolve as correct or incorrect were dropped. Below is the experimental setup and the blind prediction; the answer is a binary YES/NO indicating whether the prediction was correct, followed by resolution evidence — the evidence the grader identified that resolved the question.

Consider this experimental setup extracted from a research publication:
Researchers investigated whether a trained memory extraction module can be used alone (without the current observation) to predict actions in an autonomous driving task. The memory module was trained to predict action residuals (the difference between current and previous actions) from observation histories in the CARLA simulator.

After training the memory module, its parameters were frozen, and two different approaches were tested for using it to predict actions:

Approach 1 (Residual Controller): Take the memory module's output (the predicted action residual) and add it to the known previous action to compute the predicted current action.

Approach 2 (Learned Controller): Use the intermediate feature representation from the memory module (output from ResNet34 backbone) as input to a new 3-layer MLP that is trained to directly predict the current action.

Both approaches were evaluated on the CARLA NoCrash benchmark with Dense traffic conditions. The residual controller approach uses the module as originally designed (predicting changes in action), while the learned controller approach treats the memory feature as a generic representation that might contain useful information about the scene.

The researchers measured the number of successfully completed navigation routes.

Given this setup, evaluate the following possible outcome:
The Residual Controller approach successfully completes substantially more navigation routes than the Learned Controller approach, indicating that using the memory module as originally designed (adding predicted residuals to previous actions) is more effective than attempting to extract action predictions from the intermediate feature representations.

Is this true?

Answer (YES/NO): NO